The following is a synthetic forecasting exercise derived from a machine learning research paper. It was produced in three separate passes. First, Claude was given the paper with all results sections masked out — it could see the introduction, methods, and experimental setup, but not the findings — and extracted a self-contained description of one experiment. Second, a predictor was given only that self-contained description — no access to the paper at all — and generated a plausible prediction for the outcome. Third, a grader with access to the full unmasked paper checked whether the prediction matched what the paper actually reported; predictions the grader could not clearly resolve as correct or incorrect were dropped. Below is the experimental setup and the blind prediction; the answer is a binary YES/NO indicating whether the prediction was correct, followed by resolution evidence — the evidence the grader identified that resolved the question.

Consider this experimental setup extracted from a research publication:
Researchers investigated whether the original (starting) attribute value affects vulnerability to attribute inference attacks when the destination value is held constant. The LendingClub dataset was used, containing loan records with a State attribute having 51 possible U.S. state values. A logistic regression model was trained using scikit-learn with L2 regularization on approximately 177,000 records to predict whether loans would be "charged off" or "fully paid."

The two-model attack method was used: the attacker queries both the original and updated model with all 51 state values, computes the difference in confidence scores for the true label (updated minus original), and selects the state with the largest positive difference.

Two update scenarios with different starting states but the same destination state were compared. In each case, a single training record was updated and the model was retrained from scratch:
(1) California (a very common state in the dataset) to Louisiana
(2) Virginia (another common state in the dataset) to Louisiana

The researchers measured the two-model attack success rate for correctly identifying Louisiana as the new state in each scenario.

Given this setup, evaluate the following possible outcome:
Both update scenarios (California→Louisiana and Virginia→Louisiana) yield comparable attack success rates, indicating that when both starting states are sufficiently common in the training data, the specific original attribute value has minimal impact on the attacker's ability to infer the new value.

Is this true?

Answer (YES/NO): YES